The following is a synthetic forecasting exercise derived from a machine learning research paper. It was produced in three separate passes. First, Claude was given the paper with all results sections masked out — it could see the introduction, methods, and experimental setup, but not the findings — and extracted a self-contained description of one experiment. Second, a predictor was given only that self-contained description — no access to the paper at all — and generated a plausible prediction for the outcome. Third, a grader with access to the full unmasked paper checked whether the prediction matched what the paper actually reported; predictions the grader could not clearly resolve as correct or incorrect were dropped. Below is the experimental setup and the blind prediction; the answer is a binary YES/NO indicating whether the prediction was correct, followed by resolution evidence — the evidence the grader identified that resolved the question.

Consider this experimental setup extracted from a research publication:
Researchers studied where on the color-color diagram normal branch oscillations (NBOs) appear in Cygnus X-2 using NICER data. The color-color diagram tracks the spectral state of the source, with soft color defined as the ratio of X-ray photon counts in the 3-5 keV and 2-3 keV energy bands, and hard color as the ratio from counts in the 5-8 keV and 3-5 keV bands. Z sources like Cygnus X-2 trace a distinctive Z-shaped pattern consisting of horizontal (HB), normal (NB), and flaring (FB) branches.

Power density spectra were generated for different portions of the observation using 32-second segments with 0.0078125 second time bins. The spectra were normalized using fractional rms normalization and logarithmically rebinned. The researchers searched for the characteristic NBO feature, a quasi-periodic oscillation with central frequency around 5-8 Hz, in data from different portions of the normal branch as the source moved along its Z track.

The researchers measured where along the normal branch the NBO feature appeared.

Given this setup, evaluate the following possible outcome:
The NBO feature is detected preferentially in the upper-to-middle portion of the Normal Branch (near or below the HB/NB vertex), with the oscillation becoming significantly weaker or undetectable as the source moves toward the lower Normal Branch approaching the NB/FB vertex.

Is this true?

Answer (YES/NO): NO